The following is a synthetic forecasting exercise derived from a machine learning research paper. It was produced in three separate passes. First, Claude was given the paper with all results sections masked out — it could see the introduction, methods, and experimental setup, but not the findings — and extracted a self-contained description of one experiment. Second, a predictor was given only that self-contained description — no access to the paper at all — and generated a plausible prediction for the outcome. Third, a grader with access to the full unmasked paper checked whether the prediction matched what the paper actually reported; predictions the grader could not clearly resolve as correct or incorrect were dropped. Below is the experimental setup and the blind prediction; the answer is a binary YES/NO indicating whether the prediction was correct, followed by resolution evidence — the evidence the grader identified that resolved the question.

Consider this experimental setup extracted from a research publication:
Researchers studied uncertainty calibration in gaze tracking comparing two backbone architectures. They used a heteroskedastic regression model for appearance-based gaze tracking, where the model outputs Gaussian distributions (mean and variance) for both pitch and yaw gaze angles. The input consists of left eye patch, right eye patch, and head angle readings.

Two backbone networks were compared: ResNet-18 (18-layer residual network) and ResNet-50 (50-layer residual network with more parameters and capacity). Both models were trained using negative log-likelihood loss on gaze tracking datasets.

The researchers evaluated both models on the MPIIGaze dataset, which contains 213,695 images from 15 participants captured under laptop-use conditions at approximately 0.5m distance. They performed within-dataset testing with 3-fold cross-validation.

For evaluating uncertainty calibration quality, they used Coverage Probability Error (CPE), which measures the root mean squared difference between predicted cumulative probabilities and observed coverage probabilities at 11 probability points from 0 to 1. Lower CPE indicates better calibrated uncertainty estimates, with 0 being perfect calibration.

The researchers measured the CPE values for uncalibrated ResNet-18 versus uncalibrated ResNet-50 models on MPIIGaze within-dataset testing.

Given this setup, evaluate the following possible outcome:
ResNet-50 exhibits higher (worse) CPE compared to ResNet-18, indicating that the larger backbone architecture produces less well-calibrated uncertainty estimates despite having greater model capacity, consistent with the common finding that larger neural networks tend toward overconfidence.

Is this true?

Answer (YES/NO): YES